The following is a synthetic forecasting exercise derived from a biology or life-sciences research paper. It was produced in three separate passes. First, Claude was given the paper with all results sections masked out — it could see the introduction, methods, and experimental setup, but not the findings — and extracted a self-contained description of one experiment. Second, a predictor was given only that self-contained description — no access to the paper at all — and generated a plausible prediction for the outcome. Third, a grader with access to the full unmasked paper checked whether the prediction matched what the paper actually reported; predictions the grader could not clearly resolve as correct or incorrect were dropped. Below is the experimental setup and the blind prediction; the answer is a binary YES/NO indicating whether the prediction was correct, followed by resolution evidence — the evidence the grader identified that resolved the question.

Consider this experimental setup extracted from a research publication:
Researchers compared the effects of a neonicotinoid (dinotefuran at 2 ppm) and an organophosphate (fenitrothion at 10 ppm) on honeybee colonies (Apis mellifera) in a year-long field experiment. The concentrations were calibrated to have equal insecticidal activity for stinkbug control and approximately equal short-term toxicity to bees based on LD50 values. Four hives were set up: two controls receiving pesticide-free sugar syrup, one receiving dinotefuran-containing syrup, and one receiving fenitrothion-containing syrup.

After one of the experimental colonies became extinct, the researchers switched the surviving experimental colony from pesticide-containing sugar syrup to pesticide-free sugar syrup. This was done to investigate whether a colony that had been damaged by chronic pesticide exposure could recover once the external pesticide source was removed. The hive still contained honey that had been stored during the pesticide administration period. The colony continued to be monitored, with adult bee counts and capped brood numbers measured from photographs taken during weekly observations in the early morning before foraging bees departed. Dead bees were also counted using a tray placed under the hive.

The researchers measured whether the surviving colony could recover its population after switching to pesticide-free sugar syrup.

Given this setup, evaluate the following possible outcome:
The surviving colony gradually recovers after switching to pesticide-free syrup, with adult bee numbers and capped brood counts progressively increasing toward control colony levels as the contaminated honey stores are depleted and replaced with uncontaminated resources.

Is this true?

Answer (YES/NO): YES